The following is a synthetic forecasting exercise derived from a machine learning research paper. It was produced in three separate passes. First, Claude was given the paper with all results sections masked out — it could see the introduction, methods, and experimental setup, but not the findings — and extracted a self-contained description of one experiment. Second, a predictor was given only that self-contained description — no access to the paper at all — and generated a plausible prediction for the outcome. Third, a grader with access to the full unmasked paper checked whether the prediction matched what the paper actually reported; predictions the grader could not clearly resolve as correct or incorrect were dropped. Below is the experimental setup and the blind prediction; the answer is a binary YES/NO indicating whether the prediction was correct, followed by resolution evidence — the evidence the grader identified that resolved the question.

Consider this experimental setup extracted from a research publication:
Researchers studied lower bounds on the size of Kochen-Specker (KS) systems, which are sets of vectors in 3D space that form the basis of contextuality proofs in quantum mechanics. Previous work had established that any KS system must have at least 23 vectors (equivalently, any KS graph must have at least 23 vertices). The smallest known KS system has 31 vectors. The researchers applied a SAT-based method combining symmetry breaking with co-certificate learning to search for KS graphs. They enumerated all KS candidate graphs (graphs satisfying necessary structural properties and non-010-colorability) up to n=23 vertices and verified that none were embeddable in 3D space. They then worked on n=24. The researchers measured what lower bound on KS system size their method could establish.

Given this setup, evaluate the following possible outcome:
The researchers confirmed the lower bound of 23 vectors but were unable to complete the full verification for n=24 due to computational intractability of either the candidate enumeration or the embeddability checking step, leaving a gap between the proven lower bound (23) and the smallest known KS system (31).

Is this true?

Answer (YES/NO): NO